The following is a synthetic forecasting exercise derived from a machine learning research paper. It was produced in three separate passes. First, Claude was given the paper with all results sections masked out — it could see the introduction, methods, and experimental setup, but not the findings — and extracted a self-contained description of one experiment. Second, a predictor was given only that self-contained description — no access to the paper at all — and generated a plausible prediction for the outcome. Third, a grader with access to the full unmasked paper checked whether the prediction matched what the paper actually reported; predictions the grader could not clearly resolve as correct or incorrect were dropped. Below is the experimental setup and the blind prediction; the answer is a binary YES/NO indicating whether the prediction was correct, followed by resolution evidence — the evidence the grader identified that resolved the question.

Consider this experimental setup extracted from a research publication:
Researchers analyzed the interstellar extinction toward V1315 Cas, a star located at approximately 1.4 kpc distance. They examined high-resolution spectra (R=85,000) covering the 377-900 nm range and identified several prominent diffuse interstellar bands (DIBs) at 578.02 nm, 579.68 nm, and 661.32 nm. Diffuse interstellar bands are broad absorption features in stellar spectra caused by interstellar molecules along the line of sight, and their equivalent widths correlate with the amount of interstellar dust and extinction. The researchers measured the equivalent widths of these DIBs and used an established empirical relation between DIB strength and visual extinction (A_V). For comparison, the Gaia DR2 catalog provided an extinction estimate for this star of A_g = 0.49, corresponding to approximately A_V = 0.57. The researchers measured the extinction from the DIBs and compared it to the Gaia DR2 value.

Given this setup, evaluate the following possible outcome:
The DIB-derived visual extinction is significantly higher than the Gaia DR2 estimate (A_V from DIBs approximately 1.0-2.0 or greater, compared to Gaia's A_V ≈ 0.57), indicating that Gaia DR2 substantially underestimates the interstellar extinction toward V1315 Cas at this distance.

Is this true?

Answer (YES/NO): YES